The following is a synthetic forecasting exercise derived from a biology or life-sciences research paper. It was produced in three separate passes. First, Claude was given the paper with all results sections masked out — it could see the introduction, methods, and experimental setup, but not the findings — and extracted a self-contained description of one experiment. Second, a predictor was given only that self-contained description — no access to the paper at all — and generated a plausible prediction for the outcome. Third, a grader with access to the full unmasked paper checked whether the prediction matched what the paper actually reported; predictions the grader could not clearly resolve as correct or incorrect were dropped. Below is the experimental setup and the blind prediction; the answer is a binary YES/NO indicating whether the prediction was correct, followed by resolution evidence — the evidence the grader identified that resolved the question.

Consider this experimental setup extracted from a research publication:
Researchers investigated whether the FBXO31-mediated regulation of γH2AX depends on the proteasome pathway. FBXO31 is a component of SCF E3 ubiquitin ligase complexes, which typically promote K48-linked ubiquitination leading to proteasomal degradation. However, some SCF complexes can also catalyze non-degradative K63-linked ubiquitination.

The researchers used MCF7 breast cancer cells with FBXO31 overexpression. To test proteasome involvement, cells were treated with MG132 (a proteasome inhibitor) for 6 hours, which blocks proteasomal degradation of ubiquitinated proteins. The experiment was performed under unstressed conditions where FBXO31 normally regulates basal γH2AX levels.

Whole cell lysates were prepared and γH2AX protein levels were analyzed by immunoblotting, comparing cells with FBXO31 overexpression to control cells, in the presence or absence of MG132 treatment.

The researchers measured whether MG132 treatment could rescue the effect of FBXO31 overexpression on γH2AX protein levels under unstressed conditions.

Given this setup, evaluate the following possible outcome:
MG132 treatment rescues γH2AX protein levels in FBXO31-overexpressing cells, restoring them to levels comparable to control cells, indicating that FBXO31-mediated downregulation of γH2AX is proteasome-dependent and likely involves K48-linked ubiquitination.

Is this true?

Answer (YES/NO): NO